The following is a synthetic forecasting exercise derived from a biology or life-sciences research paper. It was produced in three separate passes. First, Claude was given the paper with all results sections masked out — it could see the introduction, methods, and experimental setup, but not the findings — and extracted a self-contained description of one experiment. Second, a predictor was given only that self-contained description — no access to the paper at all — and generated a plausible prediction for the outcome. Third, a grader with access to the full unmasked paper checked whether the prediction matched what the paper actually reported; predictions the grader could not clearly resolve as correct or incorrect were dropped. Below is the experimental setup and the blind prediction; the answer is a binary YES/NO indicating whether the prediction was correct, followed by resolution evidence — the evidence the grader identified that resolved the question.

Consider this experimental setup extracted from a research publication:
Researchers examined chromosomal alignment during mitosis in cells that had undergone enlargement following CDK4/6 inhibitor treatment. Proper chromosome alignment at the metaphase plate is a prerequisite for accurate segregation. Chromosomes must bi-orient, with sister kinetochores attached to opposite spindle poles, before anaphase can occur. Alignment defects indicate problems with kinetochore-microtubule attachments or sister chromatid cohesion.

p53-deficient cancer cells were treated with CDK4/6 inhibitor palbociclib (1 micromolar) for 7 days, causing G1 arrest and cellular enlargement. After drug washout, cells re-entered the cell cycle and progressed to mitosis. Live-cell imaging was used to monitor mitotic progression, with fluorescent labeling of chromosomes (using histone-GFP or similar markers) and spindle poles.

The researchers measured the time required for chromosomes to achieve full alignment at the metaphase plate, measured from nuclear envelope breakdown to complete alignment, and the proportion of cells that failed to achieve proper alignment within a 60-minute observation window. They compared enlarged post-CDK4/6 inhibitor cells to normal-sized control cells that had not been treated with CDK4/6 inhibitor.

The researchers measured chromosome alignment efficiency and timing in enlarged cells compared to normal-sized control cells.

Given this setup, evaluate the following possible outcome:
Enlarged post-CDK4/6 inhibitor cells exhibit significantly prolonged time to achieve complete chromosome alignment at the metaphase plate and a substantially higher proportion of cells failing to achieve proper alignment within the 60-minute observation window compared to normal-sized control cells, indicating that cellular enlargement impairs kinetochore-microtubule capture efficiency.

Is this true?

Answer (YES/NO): YES